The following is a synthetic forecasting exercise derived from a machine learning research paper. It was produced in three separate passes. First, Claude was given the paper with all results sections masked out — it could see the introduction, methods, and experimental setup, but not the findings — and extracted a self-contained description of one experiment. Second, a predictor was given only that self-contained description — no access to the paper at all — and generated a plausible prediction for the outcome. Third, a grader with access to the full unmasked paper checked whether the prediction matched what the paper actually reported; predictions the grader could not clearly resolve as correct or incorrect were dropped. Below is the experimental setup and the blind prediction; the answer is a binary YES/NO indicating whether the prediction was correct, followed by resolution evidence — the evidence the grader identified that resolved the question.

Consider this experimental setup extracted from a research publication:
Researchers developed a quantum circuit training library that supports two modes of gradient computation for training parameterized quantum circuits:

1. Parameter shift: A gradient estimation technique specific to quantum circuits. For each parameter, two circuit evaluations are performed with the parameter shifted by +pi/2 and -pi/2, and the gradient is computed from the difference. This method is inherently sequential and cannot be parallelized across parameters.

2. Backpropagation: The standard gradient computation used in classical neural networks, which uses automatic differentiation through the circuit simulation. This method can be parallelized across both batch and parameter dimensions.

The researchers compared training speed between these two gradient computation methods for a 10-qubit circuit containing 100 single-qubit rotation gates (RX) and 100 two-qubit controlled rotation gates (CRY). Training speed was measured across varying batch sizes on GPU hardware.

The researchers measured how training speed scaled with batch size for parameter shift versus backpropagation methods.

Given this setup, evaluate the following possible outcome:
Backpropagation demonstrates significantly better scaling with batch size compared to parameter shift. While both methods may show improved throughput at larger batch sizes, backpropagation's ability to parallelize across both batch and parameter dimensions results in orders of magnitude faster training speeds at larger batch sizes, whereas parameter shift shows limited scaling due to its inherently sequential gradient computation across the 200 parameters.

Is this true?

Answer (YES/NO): NO